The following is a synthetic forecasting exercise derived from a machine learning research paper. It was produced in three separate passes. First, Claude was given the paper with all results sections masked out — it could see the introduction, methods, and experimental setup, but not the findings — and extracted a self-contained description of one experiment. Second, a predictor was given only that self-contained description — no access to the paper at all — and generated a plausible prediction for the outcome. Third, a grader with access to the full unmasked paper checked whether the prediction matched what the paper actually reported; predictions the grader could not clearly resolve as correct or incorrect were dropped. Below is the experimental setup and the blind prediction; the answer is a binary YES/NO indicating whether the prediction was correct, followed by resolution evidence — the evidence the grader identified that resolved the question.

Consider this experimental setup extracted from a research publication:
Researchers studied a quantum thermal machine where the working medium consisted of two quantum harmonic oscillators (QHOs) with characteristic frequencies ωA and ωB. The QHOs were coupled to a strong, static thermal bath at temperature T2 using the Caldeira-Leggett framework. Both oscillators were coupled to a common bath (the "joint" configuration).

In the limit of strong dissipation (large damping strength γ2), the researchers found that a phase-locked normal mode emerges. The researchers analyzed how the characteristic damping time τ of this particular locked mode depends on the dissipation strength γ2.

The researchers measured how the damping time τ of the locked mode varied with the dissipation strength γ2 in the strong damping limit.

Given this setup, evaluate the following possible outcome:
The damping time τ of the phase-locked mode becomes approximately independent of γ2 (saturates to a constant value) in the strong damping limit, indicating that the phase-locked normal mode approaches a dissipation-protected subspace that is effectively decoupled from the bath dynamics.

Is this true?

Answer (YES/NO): NO